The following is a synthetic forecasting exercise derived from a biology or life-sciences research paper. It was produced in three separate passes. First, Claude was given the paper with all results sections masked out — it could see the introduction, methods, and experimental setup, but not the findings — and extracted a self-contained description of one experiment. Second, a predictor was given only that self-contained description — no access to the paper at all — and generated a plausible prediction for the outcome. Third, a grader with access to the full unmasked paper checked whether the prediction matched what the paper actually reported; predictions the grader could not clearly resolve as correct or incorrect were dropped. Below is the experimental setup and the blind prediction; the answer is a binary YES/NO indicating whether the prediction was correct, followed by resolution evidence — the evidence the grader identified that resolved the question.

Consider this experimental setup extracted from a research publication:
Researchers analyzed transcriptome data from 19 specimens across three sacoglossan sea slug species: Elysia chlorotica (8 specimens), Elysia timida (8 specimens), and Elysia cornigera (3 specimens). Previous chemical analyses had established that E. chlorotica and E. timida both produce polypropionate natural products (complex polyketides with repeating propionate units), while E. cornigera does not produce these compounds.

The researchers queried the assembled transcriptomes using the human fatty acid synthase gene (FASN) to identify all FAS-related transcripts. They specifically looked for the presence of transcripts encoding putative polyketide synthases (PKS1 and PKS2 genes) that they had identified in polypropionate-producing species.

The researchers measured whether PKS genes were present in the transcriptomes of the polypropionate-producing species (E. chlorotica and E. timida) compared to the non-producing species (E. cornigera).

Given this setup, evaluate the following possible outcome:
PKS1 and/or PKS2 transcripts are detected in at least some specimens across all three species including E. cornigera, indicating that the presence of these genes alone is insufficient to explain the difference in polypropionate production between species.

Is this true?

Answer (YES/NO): NO